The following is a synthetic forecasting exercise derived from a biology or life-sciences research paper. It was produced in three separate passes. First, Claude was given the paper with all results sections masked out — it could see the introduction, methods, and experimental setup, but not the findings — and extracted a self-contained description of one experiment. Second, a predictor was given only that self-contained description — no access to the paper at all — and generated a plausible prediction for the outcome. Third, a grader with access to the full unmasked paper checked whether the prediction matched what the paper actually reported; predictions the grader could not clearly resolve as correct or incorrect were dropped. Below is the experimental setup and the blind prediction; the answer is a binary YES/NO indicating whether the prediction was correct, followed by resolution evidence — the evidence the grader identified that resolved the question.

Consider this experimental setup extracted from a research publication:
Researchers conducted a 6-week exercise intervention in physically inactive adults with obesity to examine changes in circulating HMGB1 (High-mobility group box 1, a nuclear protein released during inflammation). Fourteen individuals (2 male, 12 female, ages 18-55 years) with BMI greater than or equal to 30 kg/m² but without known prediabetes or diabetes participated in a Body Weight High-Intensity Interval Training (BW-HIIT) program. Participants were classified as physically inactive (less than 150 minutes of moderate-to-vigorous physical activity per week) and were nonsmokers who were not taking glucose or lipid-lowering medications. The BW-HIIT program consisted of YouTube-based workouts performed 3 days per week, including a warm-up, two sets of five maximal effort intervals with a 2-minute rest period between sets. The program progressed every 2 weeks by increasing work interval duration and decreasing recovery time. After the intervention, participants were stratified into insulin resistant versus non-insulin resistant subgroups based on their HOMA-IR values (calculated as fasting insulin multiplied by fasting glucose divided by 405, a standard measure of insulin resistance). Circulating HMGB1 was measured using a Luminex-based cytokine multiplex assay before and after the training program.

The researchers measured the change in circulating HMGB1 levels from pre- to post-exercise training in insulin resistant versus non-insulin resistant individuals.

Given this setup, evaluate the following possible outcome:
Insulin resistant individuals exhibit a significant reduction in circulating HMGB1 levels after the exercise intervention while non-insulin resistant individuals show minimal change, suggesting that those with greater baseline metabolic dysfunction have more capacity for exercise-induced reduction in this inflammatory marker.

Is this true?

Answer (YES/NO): YES